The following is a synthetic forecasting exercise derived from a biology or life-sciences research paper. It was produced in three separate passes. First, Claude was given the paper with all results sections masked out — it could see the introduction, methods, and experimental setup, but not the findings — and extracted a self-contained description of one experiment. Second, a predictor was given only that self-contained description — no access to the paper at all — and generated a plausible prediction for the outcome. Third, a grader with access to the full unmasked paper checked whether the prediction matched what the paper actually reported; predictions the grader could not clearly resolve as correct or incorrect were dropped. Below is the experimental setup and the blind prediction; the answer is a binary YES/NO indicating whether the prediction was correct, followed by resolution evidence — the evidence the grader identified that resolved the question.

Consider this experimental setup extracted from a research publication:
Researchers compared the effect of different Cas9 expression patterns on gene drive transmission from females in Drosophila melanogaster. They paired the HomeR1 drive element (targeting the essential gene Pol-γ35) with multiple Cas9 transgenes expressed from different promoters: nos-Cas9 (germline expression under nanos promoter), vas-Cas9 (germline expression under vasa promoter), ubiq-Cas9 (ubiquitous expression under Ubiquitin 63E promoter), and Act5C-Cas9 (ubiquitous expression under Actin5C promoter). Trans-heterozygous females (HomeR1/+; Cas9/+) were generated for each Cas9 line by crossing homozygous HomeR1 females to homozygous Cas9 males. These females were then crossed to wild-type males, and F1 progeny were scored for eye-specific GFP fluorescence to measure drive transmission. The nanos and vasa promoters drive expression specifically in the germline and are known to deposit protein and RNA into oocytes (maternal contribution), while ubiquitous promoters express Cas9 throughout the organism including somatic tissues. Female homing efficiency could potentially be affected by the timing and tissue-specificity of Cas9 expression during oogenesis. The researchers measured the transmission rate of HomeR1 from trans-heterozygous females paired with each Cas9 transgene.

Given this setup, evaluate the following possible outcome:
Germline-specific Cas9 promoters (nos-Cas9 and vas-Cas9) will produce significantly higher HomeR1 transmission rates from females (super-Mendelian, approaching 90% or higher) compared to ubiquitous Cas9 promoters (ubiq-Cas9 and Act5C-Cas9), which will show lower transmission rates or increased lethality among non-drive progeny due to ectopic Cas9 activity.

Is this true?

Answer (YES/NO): NO